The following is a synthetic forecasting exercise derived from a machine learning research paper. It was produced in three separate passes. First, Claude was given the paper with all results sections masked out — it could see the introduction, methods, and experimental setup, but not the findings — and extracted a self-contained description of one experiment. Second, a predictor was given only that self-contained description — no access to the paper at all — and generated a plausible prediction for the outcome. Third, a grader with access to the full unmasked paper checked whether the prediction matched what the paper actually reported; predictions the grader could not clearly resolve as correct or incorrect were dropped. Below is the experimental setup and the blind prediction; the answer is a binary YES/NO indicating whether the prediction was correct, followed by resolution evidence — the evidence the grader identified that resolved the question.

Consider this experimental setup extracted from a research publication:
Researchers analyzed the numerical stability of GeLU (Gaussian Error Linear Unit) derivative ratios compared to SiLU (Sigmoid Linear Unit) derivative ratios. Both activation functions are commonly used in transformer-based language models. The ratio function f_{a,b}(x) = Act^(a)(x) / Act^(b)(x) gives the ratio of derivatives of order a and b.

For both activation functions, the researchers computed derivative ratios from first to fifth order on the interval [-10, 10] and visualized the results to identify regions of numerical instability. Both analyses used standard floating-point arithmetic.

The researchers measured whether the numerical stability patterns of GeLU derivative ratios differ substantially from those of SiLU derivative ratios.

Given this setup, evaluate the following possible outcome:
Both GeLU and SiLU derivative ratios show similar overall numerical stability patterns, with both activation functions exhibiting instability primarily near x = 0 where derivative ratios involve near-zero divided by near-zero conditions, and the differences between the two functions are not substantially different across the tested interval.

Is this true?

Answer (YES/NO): NO